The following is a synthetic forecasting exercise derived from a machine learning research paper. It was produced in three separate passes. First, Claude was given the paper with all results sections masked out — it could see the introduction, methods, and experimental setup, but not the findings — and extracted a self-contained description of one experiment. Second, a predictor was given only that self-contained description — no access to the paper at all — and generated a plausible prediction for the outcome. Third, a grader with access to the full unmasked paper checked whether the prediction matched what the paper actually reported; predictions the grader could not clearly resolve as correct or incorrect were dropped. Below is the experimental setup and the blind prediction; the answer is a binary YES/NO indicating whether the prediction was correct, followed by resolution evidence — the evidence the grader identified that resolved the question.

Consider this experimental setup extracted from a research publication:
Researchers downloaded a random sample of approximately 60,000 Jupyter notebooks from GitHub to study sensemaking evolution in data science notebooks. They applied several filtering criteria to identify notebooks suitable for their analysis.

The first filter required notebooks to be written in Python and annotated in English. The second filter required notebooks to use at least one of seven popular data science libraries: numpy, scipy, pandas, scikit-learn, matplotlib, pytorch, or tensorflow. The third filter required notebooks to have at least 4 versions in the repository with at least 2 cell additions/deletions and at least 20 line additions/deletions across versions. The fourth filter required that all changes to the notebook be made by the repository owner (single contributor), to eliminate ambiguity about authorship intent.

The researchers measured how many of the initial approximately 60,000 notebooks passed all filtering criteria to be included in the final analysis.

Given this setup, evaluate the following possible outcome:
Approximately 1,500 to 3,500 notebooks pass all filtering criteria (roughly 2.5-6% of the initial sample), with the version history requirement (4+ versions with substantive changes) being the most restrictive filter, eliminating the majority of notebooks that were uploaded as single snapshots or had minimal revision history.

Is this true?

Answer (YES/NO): NO